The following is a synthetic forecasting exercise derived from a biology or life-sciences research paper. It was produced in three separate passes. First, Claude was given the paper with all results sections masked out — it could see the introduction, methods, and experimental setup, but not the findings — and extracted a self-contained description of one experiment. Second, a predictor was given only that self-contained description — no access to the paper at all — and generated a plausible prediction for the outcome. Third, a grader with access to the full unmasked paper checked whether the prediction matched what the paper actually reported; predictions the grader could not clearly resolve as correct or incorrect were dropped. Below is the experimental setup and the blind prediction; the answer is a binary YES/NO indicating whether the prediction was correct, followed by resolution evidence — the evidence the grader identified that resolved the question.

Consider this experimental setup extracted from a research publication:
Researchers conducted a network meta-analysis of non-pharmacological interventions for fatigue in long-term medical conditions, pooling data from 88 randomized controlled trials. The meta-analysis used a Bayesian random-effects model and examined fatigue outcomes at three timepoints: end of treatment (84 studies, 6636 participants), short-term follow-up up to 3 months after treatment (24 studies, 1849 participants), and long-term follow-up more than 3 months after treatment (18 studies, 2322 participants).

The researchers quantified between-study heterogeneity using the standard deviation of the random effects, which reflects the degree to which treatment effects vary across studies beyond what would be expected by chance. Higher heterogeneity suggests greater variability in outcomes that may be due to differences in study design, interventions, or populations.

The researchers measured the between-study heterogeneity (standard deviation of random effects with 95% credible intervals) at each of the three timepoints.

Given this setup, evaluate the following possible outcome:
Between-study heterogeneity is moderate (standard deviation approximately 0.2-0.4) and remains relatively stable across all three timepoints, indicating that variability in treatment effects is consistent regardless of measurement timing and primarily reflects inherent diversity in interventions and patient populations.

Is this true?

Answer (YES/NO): NO